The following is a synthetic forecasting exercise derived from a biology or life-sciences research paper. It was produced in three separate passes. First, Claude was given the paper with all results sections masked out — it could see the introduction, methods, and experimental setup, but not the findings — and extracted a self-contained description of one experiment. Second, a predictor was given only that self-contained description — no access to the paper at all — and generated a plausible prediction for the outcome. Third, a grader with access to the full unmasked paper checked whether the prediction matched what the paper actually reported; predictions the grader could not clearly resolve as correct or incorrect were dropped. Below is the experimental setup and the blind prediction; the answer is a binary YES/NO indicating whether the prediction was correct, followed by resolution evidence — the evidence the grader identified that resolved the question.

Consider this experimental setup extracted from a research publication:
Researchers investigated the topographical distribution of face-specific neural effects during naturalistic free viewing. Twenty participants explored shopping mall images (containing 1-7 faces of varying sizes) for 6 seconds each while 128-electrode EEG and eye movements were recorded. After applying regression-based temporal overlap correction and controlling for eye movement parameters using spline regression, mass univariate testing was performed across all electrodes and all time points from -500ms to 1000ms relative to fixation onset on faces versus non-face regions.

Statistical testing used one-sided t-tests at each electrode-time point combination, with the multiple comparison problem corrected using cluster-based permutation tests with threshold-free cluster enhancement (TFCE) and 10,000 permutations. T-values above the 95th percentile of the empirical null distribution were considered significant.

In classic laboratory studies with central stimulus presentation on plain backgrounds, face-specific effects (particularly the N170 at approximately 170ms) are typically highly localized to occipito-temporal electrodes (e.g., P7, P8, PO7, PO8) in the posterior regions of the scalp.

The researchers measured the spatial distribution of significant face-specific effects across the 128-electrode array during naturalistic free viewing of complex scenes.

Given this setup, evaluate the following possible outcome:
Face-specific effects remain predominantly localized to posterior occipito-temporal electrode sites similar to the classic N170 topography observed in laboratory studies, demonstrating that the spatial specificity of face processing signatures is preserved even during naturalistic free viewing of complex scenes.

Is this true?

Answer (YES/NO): NO